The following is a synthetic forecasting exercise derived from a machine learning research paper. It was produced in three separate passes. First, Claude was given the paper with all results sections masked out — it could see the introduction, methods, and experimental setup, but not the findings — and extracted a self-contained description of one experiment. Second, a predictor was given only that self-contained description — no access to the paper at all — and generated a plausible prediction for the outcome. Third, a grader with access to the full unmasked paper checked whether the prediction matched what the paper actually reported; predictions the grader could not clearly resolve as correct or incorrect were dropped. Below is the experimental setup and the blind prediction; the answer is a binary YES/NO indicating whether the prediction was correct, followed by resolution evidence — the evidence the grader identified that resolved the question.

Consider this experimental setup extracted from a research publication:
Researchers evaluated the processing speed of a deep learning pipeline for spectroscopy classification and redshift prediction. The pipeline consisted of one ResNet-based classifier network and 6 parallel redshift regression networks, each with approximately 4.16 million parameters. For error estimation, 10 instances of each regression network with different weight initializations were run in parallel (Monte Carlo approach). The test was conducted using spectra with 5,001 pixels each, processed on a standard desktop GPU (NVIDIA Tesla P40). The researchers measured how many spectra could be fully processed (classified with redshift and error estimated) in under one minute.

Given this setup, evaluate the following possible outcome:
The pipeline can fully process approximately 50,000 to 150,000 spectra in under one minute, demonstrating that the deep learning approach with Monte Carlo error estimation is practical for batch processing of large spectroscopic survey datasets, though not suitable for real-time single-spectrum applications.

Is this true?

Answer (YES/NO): NO